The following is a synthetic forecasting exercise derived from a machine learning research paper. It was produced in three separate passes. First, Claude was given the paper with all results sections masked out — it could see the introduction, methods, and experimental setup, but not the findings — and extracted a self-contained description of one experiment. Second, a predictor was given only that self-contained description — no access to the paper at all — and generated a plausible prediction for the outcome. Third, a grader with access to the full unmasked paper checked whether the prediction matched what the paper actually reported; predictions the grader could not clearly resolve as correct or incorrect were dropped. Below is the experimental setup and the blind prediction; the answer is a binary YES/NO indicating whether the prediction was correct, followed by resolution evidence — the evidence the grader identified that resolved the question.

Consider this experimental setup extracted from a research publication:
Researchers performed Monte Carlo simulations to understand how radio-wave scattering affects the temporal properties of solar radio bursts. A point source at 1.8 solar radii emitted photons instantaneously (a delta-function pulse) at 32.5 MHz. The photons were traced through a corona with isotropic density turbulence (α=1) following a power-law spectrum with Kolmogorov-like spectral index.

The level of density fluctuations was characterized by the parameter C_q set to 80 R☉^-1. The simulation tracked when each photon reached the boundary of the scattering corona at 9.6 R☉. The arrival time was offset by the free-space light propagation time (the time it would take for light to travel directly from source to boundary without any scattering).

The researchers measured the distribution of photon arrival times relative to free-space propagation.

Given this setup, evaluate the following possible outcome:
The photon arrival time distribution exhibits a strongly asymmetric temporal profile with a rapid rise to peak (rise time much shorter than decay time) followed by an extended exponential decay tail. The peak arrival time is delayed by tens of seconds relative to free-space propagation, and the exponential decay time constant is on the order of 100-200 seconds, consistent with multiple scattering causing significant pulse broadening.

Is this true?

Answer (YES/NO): NO